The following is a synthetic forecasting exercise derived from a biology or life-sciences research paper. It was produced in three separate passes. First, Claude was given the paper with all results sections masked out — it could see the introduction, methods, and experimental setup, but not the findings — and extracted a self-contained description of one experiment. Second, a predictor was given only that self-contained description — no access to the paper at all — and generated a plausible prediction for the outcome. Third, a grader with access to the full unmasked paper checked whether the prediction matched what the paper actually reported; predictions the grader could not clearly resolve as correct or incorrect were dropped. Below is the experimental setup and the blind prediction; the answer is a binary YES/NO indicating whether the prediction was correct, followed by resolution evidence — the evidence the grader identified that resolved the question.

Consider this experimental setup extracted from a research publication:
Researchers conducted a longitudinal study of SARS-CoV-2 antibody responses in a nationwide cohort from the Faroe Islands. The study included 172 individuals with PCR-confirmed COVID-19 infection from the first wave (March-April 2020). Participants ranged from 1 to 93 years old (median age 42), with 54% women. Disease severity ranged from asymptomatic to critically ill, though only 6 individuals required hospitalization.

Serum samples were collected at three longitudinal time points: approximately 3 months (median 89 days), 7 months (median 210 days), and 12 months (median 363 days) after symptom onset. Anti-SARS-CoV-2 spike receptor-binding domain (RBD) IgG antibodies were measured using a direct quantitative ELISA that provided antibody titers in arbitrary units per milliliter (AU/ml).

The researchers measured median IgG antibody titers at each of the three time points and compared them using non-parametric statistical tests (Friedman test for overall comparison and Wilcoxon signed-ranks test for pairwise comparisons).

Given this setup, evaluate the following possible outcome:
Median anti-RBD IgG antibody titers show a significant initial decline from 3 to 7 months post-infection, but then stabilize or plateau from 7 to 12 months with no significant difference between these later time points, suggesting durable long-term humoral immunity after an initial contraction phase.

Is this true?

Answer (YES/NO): NO